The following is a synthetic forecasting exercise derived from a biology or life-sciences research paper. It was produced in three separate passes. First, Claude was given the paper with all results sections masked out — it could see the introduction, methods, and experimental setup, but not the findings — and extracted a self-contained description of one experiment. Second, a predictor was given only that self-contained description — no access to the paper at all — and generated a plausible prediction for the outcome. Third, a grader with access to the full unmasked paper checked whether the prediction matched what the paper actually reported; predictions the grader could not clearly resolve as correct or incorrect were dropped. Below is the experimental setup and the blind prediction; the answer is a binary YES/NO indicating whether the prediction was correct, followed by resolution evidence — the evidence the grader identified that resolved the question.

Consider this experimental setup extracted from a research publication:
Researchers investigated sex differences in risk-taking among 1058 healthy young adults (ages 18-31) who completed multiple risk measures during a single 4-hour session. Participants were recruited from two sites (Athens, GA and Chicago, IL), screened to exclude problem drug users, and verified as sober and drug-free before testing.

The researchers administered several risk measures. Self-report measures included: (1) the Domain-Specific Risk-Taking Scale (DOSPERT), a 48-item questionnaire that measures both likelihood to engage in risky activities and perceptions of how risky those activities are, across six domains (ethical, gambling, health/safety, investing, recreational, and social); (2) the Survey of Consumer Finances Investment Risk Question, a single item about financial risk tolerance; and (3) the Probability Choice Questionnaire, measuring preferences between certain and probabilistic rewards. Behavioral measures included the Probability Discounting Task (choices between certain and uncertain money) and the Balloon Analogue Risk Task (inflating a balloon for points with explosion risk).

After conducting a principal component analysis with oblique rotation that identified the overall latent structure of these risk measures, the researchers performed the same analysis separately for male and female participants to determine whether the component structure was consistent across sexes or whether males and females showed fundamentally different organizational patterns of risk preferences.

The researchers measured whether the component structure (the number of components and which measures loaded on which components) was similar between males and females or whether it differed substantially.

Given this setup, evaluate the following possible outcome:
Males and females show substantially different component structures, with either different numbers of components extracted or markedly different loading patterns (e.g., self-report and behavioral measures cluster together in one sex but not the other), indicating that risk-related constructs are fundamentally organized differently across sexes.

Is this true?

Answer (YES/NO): NO